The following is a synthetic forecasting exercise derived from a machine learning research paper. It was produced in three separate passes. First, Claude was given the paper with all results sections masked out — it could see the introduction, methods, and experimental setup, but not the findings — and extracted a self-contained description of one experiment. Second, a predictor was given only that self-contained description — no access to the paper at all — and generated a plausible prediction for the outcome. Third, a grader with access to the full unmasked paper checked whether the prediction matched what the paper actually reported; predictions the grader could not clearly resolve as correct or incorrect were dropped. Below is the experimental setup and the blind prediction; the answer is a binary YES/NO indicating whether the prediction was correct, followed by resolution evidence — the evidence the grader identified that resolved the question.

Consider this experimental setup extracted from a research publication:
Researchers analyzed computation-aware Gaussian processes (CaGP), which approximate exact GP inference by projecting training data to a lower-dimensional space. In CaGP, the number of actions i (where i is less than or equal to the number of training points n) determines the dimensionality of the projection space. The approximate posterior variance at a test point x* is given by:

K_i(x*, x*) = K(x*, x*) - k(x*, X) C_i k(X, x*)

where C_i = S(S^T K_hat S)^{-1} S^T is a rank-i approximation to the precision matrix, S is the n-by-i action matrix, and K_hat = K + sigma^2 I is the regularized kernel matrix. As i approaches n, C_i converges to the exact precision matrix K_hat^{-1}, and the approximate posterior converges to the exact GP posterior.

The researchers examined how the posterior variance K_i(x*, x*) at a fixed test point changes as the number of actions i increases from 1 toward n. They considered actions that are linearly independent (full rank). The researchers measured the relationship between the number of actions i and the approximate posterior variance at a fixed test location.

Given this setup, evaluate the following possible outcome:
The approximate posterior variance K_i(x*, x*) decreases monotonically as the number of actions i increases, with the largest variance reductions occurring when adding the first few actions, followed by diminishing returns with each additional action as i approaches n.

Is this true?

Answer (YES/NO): NO